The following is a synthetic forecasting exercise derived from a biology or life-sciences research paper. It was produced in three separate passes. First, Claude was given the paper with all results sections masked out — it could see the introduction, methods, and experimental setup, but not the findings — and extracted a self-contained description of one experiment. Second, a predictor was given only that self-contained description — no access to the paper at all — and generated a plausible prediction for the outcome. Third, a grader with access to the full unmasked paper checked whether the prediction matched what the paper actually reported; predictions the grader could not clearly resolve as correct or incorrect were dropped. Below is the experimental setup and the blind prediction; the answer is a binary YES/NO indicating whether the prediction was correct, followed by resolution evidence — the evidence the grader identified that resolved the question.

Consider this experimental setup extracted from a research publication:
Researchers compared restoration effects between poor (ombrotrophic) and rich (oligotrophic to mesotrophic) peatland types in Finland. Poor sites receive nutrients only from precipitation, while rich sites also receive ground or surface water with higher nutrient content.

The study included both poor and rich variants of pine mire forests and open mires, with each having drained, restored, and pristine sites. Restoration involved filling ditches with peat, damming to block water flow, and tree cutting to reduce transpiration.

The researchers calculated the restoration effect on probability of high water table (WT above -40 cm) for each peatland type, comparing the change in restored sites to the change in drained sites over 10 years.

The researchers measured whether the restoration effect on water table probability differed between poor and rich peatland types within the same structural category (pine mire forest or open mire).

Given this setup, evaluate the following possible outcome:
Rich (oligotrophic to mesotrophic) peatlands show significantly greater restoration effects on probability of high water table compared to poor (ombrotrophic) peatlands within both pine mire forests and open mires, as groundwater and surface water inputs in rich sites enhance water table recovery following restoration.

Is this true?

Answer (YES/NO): YES